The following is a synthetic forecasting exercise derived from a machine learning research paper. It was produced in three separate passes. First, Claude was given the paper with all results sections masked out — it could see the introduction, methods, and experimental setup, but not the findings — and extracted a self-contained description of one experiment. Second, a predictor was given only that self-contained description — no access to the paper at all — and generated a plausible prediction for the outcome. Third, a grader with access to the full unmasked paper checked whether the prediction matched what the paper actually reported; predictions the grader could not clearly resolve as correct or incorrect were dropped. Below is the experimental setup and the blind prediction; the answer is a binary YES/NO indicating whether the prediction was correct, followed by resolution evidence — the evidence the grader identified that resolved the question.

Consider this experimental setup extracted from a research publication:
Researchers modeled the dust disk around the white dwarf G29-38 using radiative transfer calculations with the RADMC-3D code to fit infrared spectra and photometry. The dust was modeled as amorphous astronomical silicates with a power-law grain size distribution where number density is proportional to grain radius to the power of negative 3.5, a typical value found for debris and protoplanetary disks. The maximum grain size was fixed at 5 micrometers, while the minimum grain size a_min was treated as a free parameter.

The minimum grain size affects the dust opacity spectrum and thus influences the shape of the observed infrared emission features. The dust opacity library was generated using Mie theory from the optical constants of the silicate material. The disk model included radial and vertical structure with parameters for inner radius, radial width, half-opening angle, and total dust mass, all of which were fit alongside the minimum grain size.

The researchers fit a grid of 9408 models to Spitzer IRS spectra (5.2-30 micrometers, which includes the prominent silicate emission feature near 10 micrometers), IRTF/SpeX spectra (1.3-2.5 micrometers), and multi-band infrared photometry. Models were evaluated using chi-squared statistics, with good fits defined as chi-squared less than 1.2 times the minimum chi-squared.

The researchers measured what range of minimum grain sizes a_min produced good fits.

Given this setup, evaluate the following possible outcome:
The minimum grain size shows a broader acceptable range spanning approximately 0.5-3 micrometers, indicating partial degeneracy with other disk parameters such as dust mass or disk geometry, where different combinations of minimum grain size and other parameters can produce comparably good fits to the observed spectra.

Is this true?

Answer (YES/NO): NO